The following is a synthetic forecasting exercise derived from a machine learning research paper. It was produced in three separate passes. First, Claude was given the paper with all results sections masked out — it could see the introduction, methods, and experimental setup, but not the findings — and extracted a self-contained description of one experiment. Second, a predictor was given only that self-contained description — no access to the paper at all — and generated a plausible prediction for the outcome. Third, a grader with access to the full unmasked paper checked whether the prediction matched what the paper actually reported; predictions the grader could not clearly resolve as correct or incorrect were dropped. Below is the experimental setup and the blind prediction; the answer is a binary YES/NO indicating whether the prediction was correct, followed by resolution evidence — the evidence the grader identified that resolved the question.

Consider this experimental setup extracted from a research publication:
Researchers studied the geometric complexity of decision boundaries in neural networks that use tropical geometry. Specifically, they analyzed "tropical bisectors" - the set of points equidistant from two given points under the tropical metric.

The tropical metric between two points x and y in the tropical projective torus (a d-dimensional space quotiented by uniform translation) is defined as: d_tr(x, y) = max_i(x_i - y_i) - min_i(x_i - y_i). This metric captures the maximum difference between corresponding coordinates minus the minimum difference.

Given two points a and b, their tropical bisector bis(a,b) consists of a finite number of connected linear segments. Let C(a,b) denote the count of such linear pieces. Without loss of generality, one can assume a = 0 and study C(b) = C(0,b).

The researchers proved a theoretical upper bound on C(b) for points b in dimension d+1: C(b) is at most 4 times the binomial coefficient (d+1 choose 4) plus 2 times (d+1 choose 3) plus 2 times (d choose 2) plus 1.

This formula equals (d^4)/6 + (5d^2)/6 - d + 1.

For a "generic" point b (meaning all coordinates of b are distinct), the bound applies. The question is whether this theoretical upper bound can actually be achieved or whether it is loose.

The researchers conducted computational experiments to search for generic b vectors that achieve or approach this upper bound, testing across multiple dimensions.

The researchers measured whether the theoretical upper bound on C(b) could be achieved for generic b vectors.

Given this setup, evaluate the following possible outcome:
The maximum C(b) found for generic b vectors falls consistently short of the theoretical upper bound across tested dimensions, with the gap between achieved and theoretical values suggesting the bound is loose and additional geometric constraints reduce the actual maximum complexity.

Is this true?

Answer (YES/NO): NO